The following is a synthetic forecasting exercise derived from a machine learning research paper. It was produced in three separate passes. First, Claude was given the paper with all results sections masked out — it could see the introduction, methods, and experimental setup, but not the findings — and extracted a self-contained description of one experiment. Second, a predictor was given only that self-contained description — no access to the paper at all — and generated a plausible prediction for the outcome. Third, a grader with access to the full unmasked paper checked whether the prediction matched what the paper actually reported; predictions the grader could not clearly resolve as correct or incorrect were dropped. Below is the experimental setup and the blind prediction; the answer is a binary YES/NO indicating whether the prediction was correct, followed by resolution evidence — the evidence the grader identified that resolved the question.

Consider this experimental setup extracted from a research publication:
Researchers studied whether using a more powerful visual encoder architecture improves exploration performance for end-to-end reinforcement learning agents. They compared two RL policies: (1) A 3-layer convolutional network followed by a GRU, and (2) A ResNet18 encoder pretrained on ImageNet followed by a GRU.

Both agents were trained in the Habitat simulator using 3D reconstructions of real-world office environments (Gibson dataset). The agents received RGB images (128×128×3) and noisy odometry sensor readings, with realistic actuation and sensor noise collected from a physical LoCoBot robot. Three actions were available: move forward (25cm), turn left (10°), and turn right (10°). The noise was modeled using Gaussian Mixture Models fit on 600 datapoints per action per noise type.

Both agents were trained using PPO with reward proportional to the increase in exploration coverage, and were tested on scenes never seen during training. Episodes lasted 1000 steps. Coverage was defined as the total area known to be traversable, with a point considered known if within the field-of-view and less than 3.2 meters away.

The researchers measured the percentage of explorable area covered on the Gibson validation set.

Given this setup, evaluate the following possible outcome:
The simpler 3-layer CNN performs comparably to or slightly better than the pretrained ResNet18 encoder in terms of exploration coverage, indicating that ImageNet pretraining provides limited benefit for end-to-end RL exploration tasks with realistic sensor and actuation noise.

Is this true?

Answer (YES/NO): NO